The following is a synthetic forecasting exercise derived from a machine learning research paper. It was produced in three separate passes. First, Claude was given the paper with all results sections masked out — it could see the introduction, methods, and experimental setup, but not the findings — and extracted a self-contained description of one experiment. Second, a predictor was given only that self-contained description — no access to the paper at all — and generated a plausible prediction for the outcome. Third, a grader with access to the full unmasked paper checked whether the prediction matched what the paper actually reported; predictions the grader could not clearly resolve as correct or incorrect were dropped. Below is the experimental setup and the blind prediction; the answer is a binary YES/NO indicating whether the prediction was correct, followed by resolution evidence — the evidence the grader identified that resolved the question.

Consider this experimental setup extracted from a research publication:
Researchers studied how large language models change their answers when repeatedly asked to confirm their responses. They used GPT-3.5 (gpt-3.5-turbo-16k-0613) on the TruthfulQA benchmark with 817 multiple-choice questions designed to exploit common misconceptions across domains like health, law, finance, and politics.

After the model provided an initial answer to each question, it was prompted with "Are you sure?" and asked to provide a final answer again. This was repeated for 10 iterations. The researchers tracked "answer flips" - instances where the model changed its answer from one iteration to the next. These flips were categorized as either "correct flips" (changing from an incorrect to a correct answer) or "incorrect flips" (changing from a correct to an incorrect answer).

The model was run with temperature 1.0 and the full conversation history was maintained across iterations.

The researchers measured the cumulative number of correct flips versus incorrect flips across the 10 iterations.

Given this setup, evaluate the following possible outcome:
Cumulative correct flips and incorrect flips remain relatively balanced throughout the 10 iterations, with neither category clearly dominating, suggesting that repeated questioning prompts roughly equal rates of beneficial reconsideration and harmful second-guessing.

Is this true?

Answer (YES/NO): NO